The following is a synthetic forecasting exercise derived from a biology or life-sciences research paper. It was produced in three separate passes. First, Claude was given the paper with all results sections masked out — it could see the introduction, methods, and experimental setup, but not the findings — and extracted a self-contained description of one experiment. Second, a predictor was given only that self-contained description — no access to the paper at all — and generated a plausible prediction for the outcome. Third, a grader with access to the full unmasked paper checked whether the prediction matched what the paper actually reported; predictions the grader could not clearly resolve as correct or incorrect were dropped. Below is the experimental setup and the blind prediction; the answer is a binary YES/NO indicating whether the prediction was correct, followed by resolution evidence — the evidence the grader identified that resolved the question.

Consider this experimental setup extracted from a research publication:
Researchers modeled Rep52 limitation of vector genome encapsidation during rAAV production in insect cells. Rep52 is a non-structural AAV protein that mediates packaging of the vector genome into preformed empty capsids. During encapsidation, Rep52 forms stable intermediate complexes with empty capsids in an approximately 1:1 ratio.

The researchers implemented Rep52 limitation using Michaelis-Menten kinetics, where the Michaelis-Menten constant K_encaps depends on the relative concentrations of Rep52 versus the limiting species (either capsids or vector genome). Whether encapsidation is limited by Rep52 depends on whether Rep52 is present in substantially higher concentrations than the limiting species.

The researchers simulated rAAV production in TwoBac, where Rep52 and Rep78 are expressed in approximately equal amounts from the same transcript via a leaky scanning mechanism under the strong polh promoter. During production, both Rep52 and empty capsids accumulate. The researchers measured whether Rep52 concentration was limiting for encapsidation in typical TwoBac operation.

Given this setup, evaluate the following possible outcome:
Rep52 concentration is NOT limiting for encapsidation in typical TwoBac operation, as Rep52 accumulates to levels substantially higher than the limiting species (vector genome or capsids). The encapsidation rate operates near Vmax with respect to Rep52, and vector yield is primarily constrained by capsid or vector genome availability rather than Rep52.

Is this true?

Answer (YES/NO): YES